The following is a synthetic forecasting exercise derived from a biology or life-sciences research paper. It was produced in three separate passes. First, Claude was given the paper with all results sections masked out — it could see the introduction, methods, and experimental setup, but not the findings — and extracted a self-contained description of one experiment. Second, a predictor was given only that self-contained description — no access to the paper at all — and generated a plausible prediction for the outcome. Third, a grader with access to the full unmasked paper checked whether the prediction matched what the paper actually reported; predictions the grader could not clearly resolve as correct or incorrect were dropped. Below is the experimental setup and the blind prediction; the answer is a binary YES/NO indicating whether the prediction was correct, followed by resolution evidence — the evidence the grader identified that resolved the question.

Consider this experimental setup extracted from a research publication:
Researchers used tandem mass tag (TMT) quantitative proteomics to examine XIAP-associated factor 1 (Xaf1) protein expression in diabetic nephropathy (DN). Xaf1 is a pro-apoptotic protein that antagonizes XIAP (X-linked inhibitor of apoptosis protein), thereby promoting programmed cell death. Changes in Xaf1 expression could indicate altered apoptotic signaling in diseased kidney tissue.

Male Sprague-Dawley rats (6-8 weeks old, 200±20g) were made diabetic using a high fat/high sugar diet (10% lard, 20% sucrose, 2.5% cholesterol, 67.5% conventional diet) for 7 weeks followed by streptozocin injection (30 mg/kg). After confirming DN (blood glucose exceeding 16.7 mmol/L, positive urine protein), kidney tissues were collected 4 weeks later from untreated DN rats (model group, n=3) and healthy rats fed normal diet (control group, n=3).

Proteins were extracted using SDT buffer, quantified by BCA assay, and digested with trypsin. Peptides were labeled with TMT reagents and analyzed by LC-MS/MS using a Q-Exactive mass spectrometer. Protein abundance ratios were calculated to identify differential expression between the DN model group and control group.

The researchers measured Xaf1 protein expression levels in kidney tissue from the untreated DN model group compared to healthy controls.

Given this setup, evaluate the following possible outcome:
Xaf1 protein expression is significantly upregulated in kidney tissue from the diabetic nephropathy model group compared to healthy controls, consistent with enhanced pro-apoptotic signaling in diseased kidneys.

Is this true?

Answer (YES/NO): NO